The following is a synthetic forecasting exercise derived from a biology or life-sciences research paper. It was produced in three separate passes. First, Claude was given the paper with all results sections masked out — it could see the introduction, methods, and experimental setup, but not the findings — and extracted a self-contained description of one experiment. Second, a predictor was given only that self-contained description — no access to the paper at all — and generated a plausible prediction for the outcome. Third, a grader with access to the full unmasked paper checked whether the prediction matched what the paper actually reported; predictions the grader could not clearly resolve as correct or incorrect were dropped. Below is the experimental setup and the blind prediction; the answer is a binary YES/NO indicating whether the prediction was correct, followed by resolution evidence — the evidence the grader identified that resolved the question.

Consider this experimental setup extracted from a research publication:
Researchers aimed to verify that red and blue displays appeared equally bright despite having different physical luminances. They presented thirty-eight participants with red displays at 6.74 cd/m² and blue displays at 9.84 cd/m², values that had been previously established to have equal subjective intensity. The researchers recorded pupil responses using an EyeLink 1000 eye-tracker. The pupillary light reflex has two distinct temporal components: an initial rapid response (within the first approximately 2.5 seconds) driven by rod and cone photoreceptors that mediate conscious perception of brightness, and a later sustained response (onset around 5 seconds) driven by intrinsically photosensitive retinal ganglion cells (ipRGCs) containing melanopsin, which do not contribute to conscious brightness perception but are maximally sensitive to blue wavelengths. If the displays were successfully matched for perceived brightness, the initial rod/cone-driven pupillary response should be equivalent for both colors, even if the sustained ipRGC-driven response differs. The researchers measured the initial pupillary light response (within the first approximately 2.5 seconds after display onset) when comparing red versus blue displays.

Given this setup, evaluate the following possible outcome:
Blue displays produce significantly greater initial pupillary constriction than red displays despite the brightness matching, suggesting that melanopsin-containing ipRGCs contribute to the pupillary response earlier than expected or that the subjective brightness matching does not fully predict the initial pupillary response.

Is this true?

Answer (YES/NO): NO